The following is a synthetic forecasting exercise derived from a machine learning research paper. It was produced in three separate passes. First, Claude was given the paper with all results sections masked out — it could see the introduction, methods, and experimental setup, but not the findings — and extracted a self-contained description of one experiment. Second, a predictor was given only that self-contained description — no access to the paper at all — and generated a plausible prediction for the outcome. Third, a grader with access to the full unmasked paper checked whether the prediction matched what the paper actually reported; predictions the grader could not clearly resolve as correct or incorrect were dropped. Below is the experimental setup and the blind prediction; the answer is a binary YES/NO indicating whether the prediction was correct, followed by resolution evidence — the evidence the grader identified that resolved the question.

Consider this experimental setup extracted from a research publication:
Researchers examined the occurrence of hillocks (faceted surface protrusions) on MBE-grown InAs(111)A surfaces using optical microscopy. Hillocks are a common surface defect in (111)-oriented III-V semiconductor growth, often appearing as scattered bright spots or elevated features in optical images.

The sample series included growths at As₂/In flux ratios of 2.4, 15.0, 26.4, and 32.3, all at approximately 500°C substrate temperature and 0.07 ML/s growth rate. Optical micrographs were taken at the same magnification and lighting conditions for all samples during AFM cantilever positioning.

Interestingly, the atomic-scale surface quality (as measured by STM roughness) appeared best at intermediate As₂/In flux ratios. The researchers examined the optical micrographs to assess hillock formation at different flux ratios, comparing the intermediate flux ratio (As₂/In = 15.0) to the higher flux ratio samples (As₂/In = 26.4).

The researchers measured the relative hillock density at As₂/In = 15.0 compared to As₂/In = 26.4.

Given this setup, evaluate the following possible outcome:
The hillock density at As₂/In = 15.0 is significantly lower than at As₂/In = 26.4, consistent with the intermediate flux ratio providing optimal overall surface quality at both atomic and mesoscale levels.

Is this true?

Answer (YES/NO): NO